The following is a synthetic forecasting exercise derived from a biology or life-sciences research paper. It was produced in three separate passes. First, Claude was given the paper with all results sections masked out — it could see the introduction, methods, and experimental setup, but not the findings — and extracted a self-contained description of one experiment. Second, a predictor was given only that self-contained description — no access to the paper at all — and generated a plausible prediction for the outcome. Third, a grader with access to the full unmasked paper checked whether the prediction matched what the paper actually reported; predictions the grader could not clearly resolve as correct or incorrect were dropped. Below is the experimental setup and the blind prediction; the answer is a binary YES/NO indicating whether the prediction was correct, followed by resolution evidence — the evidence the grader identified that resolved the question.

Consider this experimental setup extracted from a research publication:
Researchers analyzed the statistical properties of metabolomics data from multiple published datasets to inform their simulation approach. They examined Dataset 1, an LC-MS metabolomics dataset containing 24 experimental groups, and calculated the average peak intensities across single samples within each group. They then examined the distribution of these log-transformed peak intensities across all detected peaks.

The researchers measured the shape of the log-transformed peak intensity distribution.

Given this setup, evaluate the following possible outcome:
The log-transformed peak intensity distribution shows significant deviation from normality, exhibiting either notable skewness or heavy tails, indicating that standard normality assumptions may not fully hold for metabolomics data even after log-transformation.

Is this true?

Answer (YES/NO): YES